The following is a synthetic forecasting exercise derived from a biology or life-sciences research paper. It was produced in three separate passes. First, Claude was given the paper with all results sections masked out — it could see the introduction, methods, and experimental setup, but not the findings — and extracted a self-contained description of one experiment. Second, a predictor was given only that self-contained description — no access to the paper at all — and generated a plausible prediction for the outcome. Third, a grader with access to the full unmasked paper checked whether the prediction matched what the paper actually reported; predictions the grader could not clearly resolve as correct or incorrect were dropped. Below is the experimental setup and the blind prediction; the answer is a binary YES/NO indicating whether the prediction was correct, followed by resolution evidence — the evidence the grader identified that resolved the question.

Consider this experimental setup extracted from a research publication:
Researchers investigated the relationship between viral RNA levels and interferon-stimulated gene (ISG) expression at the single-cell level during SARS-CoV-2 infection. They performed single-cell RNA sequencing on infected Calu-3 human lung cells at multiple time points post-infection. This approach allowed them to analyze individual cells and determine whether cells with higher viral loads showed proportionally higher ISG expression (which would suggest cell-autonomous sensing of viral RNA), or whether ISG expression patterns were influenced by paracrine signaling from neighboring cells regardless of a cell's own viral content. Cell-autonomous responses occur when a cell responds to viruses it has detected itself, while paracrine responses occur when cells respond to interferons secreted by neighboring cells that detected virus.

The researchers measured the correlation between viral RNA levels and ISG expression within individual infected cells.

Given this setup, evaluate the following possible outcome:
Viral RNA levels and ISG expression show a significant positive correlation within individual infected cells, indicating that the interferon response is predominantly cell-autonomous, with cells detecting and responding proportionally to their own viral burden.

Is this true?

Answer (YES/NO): NO